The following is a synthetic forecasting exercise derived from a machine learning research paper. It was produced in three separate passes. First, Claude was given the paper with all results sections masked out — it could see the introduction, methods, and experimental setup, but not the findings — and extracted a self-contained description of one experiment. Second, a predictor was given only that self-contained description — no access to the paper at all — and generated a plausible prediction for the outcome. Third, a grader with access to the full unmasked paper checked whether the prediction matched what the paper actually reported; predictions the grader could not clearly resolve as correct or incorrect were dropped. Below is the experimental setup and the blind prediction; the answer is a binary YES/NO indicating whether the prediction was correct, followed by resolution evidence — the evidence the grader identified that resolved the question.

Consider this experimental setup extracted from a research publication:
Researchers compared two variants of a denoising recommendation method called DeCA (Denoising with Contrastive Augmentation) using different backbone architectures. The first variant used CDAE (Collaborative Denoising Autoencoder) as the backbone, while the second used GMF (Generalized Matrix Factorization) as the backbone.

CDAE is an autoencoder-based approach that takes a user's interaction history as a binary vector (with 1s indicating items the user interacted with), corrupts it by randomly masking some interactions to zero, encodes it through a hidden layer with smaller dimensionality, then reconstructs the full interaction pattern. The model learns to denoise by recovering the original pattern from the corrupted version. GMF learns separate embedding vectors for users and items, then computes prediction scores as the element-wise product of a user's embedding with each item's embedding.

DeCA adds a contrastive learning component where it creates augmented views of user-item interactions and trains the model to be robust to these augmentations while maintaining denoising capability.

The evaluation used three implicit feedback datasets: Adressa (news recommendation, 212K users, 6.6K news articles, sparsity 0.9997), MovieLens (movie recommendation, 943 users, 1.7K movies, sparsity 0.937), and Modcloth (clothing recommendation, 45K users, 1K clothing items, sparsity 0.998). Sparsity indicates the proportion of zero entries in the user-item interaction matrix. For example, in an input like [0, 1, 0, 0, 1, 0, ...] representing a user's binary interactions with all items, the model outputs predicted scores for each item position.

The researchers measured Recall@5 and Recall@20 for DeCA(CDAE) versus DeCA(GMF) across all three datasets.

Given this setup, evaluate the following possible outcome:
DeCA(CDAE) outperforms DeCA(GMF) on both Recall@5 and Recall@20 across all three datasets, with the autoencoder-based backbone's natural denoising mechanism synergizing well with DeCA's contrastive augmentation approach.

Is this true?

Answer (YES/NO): YES